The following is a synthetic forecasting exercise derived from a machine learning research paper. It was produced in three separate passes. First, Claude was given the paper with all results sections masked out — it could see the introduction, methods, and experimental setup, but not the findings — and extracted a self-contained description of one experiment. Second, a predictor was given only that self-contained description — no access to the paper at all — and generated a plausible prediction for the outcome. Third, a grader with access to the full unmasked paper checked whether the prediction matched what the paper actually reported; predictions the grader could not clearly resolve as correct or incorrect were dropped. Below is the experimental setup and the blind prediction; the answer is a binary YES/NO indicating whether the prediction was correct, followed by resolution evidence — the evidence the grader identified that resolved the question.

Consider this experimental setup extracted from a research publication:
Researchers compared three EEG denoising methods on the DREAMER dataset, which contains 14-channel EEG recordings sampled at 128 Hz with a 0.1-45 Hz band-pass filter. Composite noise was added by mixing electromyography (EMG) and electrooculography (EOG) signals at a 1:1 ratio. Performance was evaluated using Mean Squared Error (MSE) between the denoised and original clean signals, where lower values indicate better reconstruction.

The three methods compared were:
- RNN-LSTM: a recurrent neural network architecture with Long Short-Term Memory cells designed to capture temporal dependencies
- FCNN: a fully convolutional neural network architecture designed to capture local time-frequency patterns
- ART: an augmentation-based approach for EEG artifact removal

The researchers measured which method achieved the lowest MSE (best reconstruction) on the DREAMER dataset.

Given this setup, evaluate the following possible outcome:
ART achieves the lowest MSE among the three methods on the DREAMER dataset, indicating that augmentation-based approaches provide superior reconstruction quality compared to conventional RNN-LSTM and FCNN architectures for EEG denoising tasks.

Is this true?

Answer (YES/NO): NO